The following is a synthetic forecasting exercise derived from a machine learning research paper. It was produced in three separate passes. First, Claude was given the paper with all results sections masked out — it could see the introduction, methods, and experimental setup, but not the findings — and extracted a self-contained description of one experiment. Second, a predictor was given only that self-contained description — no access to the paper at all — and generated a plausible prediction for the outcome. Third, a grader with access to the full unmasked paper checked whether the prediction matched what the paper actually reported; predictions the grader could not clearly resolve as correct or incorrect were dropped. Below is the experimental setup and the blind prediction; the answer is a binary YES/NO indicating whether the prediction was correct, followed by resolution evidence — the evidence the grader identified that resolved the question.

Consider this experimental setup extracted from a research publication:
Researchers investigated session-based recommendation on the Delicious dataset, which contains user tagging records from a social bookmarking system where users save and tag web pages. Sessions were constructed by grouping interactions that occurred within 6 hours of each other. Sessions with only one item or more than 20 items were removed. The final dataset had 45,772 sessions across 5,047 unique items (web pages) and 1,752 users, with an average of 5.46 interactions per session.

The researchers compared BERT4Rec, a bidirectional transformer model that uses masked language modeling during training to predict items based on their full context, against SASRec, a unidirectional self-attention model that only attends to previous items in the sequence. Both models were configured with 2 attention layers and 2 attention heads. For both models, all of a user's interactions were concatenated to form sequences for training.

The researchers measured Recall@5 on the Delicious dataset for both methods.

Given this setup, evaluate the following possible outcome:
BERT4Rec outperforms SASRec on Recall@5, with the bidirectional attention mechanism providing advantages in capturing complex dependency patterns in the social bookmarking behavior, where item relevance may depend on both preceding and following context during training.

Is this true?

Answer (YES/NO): YES